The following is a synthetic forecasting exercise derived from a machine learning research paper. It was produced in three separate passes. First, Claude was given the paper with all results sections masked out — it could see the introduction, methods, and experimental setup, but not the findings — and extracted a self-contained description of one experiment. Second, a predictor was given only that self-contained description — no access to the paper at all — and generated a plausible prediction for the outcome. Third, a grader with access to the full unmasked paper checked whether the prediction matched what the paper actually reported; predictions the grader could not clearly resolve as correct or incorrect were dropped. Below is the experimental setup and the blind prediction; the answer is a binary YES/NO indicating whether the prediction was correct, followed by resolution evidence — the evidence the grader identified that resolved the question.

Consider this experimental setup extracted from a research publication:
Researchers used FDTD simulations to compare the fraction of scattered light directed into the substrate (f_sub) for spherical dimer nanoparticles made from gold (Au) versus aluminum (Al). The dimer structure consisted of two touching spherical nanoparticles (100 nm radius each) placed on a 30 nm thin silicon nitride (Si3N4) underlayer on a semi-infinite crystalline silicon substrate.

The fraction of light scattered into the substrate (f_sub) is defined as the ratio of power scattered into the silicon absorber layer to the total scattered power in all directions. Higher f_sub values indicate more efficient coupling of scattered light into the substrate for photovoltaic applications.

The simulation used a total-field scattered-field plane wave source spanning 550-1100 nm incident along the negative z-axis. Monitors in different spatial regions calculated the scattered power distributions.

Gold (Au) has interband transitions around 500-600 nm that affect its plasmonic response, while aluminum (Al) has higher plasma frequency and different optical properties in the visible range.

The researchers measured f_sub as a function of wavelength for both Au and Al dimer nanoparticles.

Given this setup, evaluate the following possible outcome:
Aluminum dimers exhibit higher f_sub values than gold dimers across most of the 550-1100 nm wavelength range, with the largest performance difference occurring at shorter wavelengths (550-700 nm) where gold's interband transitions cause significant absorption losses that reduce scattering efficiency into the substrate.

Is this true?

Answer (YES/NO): NO